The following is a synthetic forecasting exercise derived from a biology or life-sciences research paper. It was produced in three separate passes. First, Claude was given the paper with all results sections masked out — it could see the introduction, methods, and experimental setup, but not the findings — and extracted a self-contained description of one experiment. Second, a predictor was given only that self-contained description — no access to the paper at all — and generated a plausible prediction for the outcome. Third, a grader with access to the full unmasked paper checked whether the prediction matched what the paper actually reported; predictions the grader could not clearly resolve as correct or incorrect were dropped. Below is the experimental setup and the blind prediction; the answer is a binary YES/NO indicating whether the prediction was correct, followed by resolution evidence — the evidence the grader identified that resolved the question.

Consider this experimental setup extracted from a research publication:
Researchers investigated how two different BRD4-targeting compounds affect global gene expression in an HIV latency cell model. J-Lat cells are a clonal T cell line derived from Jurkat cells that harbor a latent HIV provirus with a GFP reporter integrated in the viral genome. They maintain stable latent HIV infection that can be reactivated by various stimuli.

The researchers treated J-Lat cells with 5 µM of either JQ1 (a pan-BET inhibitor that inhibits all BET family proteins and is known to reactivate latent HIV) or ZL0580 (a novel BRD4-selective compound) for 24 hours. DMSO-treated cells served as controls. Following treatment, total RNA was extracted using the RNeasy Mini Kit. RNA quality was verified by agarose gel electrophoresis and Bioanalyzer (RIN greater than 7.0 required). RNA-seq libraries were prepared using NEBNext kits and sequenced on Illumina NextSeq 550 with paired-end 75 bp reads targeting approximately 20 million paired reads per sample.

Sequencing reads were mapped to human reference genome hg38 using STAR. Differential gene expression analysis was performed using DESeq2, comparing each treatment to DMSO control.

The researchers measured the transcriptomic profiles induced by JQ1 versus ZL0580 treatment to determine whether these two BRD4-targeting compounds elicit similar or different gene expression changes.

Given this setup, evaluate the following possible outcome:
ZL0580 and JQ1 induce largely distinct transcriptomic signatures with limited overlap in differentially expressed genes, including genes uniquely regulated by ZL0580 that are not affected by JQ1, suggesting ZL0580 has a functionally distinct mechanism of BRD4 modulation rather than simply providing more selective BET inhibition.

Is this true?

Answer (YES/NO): NO